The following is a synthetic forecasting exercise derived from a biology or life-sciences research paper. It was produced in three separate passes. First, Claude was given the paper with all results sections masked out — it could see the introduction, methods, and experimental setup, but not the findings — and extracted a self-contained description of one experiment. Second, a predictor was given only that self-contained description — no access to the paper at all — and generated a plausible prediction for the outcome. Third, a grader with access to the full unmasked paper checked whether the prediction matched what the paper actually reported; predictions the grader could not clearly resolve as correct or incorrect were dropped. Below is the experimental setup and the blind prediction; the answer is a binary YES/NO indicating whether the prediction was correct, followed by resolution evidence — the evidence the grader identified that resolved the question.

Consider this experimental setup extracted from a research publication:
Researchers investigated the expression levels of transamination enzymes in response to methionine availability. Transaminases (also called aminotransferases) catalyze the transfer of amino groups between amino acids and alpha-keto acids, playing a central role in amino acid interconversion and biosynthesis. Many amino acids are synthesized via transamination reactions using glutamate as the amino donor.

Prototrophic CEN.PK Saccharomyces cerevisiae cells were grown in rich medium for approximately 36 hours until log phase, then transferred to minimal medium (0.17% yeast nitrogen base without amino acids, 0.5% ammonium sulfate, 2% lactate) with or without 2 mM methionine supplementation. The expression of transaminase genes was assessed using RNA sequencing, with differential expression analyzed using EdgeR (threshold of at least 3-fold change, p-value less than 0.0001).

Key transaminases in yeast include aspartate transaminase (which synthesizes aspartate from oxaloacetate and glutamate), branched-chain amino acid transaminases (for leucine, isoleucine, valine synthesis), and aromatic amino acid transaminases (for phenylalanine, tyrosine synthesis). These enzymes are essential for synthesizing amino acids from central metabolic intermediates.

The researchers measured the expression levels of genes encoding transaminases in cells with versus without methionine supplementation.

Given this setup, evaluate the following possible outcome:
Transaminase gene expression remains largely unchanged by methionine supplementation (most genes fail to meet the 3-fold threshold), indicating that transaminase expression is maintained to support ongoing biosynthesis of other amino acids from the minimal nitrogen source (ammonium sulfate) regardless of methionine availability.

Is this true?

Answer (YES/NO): NO